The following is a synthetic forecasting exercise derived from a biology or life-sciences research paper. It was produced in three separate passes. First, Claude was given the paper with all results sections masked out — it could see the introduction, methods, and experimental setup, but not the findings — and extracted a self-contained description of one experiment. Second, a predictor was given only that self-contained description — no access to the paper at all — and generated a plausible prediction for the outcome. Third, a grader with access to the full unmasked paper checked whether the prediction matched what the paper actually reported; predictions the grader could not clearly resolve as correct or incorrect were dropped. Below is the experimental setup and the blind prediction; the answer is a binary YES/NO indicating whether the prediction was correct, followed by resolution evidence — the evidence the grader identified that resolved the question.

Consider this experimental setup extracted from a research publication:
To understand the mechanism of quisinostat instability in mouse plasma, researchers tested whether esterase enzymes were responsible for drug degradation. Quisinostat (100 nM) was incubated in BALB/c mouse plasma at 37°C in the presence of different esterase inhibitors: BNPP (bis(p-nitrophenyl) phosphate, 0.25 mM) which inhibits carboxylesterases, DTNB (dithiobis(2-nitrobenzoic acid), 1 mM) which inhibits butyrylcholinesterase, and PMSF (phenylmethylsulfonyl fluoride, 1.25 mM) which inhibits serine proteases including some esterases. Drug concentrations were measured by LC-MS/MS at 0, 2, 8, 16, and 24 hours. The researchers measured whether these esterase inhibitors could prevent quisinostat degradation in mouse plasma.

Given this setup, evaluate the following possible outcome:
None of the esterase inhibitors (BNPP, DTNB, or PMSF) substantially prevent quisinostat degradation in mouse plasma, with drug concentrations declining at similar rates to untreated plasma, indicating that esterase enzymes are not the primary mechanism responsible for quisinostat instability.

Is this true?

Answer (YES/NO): NO